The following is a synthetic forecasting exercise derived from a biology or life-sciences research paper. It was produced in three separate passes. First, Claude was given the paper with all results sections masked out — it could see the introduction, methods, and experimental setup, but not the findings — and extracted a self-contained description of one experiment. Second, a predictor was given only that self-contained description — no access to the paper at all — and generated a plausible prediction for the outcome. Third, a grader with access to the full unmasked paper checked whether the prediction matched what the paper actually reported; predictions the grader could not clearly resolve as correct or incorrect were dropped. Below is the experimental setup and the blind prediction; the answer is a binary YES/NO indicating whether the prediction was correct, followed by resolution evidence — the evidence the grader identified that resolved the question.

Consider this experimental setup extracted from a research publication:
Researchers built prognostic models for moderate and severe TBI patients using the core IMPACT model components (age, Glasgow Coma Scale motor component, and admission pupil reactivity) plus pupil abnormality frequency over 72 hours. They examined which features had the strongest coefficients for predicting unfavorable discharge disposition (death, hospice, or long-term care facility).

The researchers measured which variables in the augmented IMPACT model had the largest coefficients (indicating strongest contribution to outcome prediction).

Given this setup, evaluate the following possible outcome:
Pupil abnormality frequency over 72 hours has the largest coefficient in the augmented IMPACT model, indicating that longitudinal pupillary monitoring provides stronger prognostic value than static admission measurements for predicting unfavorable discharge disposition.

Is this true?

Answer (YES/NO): NO